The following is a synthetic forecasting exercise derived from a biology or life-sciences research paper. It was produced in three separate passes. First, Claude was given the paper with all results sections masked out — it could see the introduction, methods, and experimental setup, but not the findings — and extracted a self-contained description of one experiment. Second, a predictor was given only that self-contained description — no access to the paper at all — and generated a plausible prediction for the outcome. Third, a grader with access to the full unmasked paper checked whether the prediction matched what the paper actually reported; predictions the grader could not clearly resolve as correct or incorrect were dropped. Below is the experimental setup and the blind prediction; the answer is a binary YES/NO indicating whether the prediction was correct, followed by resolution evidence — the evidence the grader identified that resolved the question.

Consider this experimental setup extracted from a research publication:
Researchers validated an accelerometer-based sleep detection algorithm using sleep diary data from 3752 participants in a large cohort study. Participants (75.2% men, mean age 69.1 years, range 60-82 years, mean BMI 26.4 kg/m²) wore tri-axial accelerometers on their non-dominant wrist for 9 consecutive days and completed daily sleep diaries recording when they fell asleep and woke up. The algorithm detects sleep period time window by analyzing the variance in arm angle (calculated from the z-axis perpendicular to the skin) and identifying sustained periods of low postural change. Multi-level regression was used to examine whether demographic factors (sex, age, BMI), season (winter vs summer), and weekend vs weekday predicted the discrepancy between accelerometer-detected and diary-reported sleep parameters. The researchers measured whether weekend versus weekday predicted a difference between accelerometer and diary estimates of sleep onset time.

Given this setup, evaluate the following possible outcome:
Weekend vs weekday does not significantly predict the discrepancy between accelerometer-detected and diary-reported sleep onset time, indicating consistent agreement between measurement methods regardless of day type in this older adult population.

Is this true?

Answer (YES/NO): NO